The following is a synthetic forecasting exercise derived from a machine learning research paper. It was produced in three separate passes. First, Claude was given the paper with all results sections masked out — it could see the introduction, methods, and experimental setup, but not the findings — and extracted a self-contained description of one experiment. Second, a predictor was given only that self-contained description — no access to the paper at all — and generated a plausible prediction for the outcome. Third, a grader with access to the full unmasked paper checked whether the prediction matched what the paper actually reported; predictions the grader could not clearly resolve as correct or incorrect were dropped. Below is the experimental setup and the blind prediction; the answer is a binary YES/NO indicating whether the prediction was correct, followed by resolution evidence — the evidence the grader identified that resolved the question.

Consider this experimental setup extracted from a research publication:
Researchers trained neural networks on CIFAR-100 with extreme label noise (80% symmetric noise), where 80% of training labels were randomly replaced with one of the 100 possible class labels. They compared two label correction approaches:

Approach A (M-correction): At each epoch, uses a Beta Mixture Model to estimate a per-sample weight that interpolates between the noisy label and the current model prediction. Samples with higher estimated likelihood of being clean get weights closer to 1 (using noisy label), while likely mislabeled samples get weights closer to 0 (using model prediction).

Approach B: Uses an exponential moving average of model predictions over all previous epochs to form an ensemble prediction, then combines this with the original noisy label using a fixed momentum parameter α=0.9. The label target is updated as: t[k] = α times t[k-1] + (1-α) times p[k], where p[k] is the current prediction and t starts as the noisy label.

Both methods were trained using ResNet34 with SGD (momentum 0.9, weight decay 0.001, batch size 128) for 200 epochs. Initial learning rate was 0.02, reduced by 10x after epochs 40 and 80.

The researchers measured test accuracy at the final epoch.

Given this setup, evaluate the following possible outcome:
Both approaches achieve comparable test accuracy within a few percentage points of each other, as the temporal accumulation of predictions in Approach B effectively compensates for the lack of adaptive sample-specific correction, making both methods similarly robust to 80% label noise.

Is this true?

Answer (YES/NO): NO